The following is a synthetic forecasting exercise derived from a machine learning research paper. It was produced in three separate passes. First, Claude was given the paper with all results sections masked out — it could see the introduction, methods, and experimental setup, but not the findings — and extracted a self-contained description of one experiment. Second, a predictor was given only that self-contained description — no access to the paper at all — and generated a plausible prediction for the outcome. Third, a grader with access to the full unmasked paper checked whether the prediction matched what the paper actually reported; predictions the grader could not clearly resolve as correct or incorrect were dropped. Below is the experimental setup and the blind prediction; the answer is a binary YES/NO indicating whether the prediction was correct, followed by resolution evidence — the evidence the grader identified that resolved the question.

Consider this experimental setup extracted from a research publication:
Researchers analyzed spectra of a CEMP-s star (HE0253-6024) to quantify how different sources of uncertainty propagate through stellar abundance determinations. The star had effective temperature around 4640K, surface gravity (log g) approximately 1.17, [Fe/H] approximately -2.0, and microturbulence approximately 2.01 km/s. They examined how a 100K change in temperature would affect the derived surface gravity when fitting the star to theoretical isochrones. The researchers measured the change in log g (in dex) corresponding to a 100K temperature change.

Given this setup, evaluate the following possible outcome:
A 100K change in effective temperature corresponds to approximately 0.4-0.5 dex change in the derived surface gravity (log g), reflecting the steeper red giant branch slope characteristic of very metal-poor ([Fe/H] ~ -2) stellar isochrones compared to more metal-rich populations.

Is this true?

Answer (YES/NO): NO